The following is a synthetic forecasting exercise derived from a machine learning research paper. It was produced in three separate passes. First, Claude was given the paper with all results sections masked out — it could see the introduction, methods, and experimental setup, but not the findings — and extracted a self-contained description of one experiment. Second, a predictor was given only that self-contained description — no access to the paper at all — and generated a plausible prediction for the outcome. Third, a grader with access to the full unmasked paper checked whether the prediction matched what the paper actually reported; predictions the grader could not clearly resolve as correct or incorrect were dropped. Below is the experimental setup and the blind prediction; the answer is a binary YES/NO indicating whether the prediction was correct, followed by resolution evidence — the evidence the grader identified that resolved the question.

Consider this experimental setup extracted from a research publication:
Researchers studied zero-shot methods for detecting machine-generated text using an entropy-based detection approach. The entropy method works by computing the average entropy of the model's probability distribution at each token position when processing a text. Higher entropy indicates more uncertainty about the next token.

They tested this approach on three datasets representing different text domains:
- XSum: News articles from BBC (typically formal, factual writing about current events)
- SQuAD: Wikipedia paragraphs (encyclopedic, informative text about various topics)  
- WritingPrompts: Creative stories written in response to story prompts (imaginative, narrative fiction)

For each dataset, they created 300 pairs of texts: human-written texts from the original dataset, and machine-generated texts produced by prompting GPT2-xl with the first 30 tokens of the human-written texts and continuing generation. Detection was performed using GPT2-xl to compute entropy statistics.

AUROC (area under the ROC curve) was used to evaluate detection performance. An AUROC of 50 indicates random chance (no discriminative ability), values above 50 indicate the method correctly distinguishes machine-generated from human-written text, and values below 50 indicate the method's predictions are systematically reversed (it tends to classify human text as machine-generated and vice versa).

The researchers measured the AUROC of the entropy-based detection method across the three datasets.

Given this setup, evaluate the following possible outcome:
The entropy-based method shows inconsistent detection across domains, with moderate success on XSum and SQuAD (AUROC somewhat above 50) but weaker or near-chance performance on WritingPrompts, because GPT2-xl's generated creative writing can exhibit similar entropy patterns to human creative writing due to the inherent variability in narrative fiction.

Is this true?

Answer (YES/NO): NO